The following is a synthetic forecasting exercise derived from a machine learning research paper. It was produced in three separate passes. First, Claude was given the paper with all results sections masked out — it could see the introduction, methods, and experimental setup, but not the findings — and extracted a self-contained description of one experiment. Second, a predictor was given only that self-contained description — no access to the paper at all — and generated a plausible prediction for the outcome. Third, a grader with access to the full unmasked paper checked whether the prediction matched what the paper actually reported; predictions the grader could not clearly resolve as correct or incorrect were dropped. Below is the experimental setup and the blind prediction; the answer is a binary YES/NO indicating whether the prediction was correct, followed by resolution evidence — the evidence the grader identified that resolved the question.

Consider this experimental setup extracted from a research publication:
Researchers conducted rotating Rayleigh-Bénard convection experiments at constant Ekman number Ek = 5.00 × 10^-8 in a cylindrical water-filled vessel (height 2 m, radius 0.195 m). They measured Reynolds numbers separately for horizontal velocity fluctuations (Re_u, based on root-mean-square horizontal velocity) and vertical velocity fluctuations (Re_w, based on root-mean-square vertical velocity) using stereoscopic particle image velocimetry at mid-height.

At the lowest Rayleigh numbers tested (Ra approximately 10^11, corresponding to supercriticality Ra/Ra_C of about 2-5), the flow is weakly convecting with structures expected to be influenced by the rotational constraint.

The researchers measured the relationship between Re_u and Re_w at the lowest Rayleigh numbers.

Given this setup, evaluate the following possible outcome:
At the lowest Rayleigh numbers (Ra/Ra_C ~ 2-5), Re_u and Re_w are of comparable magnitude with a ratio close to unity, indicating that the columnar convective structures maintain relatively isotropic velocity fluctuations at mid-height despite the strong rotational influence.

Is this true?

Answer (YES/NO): NO